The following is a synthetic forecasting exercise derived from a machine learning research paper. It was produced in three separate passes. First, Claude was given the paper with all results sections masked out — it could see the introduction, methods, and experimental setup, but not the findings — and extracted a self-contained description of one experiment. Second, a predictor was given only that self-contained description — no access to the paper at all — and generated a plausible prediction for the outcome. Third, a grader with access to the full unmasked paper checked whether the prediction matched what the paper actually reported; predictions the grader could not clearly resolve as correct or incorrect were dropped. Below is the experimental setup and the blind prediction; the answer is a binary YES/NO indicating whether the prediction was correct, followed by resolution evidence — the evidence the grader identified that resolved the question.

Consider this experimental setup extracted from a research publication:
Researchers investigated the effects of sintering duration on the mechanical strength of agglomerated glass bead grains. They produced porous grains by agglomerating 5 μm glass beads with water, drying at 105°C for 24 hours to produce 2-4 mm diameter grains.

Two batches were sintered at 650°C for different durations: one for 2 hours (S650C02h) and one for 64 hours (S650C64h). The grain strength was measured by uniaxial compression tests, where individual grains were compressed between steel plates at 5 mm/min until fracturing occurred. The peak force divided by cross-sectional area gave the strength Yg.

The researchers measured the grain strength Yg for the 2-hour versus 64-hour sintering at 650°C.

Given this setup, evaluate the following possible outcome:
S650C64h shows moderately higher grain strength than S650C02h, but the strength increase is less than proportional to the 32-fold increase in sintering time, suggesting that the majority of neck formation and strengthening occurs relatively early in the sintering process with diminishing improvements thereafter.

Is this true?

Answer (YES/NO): YES